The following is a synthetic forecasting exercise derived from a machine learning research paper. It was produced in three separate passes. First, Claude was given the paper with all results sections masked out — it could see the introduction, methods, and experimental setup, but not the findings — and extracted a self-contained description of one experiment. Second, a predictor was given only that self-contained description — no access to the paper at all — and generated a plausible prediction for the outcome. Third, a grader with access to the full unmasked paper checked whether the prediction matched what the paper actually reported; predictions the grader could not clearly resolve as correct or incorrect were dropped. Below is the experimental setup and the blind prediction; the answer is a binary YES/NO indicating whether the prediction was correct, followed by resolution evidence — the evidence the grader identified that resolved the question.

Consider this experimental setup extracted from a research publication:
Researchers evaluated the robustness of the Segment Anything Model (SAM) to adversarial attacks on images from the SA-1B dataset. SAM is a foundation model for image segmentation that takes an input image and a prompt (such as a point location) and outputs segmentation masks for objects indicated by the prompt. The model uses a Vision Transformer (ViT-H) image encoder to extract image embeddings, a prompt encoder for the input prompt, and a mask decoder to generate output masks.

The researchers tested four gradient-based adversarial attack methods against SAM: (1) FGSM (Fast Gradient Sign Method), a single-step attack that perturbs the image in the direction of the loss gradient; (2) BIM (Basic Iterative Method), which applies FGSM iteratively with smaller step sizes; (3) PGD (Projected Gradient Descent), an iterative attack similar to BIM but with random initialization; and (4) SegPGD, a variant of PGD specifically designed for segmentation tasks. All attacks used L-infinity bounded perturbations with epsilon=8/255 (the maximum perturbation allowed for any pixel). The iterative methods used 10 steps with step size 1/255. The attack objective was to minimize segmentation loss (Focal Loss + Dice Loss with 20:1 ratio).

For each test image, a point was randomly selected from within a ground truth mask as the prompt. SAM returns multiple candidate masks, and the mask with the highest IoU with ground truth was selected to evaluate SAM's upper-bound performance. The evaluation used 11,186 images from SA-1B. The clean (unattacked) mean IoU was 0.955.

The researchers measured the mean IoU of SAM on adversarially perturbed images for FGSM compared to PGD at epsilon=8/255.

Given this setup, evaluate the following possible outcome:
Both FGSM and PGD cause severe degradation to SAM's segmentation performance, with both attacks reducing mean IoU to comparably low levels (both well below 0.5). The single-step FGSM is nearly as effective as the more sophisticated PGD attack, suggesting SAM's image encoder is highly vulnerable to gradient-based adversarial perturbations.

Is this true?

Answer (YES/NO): NO